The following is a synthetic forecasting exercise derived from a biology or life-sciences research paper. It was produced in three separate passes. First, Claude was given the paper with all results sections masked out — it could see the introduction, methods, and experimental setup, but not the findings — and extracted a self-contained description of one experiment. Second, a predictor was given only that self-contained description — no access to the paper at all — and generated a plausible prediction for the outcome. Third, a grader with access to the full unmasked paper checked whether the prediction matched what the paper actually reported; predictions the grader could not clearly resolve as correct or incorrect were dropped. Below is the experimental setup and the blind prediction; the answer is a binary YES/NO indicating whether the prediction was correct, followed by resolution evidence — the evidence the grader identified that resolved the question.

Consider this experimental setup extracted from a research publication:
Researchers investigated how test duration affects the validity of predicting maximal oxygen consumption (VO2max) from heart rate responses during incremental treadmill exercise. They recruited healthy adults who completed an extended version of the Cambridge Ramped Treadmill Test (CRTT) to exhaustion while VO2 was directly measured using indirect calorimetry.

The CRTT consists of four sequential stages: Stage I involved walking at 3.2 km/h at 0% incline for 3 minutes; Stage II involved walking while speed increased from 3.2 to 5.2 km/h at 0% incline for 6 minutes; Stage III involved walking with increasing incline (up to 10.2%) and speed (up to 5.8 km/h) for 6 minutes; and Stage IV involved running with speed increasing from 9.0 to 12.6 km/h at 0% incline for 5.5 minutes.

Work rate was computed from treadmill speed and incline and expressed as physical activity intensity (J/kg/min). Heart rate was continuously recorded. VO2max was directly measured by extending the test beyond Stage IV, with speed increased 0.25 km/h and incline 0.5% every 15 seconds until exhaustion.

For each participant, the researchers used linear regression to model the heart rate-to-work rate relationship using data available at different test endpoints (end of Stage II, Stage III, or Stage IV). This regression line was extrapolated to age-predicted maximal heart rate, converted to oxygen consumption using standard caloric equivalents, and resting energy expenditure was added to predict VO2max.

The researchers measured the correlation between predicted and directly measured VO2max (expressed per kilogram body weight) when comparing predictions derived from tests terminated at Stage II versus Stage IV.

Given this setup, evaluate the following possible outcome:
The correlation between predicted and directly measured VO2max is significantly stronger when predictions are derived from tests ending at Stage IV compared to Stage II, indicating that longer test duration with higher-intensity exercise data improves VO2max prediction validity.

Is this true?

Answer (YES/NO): YES